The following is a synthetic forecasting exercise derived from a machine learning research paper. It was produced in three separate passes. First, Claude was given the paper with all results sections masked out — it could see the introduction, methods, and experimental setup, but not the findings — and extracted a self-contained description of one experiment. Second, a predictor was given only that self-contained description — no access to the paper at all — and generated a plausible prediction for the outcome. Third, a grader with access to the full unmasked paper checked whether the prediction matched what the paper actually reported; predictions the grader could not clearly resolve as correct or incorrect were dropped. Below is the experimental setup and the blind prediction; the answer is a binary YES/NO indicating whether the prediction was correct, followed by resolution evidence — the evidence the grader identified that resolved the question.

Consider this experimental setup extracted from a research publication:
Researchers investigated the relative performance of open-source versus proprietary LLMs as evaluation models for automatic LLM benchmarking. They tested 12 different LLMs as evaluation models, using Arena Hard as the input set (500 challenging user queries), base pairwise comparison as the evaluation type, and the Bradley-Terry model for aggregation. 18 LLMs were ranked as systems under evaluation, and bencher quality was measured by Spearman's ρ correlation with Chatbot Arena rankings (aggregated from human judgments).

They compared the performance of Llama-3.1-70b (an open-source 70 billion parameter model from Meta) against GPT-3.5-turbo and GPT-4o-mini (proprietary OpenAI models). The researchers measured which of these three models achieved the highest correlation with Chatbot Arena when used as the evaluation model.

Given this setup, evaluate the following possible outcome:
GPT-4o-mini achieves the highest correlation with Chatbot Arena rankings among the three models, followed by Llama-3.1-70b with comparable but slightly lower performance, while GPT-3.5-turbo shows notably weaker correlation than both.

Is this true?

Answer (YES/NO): NO